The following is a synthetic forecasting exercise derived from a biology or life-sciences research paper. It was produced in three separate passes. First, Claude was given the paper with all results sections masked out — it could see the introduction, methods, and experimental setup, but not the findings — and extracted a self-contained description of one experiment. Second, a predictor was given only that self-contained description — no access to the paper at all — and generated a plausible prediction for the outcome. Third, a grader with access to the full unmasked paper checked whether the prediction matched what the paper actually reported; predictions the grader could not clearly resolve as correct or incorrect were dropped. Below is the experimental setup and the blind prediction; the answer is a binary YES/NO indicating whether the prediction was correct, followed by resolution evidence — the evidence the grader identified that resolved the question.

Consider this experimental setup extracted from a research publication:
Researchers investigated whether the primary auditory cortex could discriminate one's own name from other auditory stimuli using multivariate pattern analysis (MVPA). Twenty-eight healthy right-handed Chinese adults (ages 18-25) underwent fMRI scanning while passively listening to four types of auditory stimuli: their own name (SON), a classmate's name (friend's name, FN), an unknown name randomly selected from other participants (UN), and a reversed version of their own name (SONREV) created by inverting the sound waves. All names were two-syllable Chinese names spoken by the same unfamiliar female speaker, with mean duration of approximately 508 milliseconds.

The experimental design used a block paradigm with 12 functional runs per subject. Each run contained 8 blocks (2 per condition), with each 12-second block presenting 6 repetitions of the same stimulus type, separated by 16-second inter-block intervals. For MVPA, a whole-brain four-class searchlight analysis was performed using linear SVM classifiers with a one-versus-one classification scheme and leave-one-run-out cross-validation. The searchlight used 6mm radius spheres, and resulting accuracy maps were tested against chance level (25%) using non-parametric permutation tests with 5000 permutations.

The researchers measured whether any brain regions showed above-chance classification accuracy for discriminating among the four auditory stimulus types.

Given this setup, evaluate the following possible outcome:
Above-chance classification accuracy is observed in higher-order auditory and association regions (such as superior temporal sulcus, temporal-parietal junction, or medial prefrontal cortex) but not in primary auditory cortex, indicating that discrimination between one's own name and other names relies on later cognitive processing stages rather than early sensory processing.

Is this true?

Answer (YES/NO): NO